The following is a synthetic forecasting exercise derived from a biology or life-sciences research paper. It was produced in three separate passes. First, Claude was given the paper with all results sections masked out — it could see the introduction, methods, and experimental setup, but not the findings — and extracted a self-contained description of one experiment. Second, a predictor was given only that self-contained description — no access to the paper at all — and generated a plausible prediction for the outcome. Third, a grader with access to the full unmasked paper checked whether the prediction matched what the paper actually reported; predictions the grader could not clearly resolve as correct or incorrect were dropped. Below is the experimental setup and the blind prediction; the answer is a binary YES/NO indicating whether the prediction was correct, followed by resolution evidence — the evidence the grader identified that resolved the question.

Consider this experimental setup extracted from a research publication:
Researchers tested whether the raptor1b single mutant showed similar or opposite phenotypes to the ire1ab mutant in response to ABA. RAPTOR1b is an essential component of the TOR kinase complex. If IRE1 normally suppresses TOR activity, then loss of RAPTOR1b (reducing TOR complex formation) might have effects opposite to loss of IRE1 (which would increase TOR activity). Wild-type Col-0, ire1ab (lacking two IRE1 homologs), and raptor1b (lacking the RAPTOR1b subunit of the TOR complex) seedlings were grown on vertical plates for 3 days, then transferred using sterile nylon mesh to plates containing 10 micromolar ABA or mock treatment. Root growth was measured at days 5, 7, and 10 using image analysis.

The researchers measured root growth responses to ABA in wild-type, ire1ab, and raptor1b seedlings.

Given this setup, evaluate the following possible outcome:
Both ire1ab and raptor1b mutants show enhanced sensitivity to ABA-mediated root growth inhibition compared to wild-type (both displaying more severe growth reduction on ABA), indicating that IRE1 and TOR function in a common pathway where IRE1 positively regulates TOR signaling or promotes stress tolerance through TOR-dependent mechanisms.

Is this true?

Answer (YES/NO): NO